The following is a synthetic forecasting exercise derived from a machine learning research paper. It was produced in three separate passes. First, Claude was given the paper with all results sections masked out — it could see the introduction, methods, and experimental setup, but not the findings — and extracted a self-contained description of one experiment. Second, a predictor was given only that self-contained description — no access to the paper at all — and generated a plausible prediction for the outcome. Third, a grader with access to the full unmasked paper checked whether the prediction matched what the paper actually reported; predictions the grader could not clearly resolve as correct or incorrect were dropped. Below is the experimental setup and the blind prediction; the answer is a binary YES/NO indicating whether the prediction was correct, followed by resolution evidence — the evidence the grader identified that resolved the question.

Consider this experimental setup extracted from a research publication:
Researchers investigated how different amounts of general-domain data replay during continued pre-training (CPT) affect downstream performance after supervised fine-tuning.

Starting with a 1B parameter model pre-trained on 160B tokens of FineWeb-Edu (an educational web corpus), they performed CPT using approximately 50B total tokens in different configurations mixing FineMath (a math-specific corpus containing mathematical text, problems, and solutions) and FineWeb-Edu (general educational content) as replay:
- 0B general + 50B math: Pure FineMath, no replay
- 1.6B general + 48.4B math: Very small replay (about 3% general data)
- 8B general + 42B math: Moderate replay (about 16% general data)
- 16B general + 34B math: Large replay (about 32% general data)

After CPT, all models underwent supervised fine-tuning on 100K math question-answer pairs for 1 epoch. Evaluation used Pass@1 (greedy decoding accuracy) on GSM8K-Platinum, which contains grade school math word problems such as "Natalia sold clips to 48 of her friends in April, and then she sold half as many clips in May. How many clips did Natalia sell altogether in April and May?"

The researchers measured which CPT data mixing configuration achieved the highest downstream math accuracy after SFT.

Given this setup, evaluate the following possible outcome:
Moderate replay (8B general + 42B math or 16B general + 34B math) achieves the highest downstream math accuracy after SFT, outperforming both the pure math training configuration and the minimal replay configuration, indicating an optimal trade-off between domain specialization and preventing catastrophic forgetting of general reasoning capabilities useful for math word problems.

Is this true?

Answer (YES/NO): NO